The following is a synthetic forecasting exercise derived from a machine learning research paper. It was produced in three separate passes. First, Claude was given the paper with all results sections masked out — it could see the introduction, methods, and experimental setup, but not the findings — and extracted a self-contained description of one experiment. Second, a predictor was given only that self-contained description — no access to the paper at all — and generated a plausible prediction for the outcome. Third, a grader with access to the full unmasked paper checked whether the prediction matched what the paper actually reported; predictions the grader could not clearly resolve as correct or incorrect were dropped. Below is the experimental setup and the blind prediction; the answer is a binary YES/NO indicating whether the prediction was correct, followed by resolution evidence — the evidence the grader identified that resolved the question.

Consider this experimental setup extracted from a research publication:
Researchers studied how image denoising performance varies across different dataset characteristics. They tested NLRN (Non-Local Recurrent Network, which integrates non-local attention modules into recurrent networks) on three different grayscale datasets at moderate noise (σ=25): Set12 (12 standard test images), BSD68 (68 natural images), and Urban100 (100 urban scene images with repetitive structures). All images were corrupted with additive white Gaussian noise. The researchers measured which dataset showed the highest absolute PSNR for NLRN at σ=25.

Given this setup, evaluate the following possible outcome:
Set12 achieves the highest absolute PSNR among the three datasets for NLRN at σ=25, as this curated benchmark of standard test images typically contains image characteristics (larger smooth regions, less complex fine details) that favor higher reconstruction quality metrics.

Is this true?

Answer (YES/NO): NO